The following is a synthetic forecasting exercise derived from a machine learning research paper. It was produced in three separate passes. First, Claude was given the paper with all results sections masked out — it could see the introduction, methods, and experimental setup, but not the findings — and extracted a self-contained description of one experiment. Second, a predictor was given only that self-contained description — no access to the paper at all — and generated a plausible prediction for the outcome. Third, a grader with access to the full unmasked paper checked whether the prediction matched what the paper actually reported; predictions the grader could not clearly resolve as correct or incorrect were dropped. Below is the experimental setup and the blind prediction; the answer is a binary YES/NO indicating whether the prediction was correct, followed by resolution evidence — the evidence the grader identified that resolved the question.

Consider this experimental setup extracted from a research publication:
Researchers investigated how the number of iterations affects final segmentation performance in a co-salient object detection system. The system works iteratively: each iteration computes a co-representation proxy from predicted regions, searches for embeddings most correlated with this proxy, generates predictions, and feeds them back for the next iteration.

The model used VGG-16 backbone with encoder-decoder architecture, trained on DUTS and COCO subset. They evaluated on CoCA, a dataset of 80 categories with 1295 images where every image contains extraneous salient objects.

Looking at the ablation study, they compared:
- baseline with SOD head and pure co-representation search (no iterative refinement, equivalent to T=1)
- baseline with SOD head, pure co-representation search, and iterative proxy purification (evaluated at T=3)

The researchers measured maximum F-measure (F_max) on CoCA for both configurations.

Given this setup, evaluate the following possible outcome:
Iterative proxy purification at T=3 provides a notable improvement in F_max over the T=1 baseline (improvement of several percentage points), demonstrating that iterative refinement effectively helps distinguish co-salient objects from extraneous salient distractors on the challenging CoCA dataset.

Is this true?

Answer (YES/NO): YES